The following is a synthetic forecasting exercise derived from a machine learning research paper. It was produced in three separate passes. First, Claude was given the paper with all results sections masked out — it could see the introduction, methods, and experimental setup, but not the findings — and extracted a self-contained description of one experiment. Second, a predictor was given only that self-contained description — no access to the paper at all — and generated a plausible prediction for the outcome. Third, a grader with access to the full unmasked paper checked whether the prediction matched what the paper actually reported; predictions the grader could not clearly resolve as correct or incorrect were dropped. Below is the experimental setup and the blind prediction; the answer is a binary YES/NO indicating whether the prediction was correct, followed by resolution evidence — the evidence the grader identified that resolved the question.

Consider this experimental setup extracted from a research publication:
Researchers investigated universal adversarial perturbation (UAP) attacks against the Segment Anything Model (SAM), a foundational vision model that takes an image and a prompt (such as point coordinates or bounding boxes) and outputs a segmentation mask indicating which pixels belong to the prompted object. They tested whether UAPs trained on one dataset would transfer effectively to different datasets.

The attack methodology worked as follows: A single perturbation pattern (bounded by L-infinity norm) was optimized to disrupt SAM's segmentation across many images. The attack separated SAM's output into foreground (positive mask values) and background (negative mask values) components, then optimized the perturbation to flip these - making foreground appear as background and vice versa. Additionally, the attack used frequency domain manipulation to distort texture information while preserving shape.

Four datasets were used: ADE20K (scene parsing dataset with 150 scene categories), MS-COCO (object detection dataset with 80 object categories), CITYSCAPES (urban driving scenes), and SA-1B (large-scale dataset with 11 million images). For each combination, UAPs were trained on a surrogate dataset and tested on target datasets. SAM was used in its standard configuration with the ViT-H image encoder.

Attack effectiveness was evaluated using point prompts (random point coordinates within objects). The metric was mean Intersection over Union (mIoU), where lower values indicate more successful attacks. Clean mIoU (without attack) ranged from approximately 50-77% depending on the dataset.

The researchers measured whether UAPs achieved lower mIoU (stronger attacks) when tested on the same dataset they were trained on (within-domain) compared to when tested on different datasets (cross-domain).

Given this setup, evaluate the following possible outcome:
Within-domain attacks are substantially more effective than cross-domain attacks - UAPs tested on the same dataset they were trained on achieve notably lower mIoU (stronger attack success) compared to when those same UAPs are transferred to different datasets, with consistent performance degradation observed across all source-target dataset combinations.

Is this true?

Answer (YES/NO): NO